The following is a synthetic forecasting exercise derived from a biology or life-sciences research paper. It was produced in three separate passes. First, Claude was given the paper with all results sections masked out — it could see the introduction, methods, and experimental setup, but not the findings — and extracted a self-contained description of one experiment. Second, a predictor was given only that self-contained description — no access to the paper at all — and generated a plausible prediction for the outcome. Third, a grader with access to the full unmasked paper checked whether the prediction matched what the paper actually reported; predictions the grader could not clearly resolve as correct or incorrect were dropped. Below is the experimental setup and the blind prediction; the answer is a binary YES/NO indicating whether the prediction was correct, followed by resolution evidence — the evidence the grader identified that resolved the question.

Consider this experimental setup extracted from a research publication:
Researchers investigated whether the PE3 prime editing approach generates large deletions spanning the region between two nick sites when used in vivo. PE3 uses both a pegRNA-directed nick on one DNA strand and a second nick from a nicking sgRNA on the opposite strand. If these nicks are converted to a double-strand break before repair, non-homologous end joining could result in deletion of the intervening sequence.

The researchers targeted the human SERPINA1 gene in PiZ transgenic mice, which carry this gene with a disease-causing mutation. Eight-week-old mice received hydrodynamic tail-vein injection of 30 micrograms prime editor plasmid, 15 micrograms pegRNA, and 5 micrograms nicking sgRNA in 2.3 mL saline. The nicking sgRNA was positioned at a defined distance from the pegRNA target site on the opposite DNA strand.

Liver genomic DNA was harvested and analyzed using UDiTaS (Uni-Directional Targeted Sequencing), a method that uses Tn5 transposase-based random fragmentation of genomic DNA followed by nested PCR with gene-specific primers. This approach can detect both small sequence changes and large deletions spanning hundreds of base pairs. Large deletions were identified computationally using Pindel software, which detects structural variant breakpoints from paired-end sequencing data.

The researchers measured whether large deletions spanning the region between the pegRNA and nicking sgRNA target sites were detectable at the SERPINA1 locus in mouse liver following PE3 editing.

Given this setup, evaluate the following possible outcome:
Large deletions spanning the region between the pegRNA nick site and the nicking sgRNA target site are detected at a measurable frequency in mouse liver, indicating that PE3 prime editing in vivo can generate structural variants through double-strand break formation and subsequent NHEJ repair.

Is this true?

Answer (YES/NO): YES